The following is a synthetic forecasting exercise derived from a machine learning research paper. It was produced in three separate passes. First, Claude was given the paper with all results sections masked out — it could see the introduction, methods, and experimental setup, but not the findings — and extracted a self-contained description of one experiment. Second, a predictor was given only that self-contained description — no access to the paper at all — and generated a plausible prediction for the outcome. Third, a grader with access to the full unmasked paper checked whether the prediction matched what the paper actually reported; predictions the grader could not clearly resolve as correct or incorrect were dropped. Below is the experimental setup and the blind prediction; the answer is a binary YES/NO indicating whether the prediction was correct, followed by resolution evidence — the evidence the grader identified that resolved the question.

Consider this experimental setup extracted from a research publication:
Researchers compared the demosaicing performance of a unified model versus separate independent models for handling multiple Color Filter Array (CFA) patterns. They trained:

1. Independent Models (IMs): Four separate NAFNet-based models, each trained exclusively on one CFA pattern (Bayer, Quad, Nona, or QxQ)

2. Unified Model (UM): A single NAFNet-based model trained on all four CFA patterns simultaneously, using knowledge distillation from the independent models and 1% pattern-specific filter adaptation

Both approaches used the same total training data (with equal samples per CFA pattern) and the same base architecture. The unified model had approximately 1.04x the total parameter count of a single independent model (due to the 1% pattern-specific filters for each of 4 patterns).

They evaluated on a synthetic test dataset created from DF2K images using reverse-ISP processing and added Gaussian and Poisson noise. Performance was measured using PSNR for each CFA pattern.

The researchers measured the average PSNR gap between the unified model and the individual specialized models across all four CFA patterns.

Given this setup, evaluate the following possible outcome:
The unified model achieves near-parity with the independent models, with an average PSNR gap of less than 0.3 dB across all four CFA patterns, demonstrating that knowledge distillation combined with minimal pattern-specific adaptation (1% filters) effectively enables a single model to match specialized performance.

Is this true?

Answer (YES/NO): YES